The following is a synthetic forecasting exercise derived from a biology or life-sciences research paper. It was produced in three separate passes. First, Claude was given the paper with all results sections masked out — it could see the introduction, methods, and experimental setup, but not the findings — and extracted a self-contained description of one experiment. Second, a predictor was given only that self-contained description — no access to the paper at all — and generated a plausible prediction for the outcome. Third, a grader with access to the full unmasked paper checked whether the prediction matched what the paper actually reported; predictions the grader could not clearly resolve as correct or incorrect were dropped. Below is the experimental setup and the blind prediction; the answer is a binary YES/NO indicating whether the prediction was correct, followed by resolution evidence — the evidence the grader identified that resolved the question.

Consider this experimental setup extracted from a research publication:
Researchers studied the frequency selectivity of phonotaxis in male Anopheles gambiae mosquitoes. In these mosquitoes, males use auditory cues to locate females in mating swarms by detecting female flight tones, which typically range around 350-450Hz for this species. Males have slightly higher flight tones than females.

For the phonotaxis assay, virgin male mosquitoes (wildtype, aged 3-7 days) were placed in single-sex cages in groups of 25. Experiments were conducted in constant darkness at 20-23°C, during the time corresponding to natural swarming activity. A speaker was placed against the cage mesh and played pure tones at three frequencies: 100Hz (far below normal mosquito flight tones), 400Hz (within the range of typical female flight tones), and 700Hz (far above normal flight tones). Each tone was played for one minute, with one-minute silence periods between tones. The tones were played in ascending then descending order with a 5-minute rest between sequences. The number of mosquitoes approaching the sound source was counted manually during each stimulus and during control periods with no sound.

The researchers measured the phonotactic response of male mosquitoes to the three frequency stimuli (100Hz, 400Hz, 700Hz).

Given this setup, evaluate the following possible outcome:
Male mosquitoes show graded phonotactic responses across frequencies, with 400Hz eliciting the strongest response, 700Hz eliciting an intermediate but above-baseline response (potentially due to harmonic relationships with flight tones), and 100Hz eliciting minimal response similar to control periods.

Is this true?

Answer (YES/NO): NO